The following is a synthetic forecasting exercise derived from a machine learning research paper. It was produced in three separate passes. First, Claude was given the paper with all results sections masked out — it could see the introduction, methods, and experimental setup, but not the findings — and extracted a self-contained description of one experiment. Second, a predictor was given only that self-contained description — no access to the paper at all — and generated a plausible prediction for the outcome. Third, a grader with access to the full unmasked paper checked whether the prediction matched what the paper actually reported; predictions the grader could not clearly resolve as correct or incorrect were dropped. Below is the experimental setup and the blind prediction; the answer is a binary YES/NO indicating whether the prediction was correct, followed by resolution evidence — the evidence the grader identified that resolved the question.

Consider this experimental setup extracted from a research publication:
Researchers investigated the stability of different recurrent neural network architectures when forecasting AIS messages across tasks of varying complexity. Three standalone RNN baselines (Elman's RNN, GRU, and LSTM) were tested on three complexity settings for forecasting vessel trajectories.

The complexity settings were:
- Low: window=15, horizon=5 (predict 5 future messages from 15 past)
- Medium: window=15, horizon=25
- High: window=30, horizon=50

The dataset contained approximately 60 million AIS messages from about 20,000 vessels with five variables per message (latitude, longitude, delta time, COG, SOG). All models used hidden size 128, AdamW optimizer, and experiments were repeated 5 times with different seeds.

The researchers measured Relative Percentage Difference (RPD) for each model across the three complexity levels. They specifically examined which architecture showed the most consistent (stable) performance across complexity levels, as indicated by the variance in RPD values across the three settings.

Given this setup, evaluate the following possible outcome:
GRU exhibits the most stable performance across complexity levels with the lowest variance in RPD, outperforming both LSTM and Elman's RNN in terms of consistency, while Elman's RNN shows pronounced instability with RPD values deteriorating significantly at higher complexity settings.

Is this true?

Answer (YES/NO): NO